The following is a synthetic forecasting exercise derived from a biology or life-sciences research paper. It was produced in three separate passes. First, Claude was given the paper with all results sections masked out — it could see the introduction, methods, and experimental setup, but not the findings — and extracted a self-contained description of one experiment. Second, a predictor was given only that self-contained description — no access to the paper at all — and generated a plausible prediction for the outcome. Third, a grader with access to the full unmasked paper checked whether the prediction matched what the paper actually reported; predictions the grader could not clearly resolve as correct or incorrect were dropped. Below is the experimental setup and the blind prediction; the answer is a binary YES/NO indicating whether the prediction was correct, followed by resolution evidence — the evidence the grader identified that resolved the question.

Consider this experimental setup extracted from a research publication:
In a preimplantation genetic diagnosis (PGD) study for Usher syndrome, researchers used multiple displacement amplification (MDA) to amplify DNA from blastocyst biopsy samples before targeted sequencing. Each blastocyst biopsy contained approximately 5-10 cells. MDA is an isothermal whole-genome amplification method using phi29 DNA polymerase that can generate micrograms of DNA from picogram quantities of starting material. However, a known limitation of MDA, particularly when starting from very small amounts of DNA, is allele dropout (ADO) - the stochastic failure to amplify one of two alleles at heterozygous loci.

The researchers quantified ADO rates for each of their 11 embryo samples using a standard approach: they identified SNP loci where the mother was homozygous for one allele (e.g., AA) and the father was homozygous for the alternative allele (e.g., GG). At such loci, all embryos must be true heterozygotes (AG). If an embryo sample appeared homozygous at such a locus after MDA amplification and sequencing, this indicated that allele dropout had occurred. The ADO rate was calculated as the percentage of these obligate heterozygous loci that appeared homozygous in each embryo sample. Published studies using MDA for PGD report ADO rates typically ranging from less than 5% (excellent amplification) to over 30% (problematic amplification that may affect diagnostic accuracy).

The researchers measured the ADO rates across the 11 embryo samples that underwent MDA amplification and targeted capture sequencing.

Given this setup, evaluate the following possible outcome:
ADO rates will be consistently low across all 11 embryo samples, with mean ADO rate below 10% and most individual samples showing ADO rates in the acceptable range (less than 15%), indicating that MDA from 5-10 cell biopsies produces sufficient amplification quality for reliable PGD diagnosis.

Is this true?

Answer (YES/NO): NO